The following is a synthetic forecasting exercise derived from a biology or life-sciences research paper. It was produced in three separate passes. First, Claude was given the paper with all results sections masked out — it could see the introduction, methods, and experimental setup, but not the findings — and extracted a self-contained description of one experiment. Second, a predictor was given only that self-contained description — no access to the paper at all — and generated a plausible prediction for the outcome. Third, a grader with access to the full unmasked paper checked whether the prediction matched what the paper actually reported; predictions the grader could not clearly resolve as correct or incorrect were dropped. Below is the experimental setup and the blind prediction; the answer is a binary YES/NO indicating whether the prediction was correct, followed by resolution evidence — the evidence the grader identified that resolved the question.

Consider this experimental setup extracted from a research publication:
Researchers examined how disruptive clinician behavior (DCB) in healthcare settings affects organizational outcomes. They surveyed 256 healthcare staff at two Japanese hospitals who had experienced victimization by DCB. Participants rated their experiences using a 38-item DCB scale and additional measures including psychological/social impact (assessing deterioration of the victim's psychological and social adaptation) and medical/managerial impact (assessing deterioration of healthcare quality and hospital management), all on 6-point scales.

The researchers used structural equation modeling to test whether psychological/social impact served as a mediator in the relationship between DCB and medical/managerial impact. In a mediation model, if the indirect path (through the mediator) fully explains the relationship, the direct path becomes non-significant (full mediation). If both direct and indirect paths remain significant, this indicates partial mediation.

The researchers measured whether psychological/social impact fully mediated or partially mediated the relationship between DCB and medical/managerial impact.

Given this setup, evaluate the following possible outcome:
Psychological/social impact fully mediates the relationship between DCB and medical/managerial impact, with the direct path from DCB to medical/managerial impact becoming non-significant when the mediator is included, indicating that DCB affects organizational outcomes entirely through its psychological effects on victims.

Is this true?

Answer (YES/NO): NO